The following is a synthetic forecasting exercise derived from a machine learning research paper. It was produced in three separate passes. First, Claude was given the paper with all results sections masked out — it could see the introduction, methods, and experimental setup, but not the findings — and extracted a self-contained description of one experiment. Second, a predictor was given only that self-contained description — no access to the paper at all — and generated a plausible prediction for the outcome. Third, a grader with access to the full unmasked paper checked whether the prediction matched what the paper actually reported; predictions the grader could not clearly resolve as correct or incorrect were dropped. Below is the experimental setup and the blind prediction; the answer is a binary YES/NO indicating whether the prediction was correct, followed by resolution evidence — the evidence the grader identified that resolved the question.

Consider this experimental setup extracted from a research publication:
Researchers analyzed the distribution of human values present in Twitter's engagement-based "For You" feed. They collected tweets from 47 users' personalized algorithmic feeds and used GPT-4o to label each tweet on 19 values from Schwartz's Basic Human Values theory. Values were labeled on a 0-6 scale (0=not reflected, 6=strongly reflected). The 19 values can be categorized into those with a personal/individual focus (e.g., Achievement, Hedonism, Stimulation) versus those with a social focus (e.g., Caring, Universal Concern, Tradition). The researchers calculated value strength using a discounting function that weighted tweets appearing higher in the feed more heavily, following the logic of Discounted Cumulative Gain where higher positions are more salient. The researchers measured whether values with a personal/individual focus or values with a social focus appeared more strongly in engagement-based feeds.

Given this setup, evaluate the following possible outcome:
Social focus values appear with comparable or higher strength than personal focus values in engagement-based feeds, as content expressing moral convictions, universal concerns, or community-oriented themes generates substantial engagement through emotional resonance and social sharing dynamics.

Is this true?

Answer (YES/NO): NO